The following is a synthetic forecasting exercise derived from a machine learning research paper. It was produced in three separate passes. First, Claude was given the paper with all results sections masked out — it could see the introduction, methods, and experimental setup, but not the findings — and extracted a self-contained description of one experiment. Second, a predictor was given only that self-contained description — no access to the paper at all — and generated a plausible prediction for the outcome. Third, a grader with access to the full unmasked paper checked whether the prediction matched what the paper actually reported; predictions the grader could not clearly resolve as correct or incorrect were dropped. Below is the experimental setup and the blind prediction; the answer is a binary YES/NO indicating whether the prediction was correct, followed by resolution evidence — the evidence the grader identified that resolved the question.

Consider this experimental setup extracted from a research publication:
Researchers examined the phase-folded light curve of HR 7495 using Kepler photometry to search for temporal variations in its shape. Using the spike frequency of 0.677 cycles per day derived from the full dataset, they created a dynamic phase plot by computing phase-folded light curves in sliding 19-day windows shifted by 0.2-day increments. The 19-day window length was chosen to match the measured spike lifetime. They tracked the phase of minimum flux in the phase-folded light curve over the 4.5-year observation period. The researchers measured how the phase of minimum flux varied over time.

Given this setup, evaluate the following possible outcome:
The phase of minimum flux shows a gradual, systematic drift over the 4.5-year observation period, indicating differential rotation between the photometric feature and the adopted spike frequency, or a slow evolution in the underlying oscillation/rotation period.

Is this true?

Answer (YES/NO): NO